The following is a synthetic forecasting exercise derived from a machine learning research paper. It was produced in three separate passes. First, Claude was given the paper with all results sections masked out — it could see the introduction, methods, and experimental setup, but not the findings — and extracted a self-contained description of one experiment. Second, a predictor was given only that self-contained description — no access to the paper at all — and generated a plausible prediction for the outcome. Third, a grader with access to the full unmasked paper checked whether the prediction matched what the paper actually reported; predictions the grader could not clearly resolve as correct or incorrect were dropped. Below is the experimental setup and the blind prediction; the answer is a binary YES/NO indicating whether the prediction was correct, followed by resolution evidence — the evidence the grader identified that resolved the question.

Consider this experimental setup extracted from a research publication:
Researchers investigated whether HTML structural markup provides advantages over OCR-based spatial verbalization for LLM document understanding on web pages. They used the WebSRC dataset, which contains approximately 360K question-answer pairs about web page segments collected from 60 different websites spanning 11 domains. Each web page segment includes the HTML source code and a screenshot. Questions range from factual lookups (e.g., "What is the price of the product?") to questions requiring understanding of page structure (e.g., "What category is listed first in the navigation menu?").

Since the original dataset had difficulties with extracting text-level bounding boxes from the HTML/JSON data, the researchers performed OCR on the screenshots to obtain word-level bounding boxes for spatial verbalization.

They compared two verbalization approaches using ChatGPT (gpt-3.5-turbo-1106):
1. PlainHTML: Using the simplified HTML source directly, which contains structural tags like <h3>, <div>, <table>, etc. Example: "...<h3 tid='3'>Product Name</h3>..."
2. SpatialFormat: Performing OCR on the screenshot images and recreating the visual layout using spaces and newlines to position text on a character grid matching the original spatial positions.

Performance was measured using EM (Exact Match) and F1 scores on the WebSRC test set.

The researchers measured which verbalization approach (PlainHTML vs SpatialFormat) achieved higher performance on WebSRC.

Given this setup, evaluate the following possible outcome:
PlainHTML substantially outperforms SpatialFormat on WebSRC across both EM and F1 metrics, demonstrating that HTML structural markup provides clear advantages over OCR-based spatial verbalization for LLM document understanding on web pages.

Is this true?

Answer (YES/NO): YES